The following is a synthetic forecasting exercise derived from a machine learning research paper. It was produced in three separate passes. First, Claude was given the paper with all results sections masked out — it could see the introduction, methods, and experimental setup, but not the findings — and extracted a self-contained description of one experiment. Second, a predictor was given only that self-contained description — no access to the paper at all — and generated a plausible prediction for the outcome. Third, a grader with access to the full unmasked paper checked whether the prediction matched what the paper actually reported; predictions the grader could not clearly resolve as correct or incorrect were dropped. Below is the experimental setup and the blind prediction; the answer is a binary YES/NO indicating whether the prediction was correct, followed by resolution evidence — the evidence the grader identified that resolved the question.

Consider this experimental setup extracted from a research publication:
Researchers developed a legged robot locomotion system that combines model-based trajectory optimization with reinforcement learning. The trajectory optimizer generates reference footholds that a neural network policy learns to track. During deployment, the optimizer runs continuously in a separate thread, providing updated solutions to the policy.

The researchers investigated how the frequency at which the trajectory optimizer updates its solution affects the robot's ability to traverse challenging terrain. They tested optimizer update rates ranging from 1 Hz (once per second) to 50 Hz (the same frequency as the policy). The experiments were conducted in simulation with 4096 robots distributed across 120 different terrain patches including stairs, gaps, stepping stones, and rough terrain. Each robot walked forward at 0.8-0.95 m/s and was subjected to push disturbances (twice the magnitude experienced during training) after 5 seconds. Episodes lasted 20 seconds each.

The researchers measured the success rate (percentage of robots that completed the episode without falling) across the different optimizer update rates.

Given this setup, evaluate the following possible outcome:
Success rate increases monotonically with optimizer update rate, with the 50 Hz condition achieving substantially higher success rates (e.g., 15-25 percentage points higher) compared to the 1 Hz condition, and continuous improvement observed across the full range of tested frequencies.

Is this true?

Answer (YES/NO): NO